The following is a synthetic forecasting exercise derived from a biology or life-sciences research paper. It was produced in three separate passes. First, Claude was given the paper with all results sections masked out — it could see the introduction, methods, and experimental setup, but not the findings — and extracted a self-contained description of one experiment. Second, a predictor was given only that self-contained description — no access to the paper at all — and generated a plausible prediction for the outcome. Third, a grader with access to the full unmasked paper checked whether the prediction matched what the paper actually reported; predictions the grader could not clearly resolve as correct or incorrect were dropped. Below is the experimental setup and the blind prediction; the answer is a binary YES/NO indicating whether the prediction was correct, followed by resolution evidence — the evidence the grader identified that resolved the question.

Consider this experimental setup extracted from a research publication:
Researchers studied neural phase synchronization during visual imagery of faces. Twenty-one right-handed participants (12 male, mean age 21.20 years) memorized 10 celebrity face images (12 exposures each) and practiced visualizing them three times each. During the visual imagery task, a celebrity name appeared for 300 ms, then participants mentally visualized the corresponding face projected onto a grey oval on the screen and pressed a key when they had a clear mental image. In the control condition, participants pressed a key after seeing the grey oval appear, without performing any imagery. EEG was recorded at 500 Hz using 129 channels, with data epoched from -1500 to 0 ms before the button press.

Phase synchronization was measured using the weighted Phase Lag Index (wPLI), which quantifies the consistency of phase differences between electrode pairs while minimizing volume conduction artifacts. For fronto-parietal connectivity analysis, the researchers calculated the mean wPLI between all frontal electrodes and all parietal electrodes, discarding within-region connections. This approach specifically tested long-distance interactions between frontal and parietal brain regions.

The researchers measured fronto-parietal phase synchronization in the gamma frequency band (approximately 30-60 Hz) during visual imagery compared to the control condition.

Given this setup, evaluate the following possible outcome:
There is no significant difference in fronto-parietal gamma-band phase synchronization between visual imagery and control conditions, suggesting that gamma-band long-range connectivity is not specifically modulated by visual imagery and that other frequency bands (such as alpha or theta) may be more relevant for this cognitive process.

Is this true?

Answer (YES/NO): NO